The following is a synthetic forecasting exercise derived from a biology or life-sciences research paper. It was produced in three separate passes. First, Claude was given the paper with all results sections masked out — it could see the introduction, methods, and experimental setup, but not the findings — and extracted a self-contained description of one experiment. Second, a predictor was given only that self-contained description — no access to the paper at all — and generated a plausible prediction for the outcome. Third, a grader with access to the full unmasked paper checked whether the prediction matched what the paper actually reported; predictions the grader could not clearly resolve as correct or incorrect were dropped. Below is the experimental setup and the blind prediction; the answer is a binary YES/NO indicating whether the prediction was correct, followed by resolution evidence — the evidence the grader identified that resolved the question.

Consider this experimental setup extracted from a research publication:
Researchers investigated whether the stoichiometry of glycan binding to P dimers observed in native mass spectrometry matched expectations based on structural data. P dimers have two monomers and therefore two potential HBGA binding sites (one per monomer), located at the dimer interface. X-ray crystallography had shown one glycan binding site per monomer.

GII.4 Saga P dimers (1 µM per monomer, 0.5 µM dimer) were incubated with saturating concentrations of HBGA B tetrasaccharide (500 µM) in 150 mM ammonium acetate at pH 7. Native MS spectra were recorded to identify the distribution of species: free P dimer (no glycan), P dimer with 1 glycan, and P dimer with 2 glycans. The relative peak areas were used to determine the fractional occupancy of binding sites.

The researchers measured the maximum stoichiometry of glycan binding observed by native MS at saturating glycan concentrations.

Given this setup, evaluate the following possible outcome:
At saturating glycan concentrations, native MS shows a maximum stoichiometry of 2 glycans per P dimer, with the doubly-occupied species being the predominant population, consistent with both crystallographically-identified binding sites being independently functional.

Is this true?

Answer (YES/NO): NO